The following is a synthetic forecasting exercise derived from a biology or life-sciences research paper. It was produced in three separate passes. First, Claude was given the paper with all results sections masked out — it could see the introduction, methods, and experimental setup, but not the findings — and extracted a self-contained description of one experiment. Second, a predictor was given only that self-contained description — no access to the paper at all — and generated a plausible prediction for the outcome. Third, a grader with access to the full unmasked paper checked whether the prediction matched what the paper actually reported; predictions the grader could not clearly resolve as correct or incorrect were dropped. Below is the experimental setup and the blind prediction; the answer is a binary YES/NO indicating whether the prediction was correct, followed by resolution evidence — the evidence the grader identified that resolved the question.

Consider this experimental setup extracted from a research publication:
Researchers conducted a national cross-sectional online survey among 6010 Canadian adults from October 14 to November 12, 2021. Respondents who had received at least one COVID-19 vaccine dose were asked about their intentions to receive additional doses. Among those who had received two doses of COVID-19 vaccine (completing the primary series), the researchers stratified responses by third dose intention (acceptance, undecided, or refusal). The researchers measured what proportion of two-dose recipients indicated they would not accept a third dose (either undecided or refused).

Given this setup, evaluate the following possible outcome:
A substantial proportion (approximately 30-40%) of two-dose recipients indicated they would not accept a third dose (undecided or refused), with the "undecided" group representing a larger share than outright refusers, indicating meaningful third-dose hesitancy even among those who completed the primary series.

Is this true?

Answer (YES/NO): NO